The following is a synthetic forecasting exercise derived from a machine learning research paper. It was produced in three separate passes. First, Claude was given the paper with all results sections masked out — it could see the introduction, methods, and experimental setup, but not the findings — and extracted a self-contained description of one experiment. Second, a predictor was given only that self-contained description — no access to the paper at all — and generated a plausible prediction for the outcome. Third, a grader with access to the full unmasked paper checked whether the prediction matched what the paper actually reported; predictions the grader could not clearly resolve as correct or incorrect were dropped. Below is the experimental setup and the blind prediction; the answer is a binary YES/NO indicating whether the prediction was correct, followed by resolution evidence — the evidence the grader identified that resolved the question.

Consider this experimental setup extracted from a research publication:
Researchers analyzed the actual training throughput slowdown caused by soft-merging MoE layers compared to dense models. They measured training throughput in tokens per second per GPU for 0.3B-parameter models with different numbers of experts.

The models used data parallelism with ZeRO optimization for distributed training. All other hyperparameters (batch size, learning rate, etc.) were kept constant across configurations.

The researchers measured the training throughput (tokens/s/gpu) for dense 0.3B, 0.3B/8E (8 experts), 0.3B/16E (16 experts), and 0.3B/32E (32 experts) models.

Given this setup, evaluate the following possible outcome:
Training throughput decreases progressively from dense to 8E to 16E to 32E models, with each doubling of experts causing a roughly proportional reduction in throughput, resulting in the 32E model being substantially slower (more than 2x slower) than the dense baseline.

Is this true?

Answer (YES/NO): NO